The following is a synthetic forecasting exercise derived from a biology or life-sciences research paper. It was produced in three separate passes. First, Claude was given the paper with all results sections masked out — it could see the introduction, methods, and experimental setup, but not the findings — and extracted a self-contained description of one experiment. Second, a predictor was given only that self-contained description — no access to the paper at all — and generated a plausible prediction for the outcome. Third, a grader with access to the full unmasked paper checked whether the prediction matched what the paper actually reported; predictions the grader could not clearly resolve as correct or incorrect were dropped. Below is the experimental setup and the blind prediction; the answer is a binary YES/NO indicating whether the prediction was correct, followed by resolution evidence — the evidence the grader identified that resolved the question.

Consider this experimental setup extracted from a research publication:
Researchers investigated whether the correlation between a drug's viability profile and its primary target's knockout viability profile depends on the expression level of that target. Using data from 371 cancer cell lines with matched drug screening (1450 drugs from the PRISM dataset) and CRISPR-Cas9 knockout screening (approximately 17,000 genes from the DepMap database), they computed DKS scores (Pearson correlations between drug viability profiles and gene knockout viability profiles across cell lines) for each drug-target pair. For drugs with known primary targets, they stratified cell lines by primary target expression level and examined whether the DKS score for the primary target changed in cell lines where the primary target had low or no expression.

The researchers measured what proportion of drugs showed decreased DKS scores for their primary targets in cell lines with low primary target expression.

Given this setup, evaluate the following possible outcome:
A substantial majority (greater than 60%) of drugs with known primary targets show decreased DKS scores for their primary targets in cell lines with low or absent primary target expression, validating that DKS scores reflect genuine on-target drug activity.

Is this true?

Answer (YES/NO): YES